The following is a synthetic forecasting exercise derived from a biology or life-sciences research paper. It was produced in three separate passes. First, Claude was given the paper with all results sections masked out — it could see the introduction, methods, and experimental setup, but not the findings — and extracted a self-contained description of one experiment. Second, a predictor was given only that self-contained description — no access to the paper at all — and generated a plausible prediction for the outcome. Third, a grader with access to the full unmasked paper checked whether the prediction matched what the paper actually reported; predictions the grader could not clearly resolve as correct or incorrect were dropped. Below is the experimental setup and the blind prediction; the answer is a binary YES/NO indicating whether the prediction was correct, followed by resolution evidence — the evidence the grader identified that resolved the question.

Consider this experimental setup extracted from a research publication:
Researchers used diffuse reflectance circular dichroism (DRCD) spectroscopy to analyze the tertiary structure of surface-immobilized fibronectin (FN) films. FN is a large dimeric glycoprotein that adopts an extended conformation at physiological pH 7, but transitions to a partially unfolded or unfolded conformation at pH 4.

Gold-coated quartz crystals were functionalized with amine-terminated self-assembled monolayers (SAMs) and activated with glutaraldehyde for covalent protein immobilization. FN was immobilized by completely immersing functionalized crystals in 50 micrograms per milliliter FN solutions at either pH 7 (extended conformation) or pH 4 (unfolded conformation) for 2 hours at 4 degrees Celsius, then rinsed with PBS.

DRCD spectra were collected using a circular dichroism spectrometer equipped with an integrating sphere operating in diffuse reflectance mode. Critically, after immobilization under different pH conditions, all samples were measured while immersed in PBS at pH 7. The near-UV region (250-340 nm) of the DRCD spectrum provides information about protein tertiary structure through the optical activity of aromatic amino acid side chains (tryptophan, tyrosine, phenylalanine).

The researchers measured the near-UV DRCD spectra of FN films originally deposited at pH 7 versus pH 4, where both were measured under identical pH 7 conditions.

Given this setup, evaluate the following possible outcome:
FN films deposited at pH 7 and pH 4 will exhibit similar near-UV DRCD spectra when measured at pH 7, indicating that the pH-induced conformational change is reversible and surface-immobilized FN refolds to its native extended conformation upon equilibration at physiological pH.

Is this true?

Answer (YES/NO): NO